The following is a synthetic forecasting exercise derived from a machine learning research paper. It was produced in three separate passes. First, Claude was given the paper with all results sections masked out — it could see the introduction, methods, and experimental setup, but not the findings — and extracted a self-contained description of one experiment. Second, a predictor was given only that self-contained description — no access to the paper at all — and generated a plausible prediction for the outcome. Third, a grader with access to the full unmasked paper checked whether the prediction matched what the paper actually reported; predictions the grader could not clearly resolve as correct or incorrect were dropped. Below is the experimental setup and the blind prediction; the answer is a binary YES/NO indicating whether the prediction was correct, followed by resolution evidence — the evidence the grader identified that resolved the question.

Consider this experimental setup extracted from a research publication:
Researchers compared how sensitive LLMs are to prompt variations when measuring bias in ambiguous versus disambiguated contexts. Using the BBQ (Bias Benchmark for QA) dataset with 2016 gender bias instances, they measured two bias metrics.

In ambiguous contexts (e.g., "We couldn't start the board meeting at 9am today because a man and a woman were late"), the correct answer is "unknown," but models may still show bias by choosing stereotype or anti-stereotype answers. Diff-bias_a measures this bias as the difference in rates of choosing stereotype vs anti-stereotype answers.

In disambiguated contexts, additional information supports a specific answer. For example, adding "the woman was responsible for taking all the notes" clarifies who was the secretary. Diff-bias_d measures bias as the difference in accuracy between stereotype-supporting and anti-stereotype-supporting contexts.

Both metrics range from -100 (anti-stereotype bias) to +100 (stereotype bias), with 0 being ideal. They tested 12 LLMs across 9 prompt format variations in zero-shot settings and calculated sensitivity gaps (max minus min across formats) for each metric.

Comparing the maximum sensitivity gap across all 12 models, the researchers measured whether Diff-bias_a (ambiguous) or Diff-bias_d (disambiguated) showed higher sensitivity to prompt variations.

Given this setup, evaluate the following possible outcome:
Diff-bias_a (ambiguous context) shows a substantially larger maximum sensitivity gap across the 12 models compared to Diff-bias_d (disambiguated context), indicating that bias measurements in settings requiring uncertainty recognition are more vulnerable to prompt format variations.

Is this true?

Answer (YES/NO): NO